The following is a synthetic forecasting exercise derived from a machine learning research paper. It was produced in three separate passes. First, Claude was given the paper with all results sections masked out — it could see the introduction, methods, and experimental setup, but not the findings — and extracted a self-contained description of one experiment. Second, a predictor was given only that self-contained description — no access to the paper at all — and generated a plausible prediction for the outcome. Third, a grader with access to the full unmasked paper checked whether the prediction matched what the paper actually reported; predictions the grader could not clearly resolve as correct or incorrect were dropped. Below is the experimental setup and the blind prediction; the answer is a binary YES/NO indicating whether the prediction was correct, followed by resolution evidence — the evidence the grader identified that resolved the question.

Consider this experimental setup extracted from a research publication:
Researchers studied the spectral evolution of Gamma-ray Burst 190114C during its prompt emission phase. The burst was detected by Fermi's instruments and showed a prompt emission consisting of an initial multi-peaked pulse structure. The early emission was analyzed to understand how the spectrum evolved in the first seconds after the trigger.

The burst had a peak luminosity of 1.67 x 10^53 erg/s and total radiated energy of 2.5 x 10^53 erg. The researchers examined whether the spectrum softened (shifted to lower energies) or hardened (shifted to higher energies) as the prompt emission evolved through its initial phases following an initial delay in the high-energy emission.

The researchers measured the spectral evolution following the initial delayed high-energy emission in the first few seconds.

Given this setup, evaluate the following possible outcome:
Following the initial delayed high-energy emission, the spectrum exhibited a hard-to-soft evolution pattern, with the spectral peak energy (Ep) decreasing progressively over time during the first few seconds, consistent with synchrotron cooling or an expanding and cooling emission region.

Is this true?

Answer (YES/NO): NO